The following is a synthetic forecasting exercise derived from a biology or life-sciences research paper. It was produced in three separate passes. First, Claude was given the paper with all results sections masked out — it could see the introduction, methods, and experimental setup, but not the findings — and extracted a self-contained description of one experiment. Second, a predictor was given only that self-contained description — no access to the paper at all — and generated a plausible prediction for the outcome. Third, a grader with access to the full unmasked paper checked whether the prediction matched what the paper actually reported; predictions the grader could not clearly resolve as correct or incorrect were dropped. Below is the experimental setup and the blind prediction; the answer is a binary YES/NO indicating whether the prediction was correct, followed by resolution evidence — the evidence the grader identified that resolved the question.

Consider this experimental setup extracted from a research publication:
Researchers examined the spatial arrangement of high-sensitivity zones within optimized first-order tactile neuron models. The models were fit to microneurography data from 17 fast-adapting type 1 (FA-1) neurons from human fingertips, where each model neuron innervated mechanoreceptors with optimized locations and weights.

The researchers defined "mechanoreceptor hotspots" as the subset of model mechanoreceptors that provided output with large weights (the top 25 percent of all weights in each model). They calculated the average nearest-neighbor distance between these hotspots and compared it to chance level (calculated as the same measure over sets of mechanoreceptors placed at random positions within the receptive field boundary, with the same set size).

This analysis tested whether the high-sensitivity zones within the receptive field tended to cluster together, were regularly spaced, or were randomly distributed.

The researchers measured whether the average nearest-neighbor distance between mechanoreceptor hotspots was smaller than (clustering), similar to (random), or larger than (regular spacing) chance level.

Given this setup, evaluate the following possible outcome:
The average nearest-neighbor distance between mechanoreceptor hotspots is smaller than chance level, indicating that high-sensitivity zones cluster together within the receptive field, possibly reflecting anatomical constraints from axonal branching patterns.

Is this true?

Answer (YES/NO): NO